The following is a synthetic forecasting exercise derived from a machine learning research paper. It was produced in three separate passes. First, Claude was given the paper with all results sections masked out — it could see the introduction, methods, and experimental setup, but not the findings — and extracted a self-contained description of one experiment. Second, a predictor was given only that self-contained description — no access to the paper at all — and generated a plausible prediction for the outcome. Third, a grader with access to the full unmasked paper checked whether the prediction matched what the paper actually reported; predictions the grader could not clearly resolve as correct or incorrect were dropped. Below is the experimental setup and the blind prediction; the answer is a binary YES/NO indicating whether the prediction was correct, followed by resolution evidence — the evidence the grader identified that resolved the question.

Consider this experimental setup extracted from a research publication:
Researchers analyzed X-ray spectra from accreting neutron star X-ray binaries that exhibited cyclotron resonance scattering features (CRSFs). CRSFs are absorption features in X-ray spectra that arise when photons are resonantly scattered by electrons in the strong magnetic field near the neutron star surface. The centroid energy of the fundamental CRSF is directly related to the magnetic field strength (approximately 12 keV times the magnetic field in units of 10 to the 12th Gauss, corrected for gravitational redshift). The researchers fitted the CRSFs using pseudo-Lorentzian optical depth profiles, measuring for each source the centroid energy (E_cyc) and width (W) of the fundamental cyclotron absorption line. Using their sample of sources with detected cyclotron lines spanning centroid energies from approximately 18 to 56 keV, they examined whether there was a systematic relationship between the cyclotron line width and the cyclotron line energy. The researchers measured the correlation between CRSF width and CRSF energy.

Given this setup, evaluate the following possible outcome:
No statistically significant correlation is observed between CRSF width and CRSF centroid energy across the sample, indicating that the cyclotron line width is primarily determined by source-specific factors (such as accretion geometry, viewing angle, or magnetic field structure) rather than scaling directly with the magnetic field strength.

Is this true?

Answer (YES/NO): NO